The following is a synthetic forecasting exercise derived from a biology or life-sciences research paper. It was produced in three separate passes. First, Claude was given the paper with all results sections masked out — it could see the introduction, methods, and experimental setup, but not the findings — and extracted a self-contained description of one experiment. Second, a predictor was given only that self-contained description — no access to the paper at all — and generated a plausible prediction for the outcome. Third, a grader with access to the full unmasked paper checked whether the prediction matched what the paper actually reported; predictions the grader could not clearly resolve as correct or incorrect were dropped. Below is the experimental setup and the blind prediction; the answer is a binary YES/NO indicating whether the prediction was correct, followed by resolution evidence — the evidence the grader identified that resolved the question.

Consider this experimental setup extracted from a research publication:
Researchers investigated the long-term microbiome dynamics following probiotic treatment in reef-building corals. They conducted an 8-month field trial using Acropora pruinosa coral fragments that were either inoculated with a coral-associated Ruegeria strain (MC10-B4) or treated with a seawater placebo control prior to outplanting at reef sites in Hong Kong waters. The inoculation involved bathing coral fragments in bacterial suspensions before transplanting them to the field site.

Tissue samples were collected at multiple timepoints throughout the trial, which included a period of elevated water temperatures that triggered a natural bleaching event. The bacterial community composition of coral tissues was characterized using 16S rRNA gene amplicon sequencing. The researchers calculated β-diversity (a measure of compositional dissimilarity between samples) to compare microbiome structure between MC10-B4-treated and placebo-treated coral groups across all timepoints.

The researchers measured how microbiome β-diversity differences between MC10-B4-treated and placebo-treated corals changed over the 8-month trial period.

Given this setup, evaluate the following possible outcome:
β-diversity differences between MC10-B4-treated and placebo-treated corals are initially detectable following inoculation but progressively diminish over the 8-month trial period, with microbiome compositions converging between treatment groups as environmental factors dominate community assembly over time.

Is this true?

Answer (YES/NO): YES